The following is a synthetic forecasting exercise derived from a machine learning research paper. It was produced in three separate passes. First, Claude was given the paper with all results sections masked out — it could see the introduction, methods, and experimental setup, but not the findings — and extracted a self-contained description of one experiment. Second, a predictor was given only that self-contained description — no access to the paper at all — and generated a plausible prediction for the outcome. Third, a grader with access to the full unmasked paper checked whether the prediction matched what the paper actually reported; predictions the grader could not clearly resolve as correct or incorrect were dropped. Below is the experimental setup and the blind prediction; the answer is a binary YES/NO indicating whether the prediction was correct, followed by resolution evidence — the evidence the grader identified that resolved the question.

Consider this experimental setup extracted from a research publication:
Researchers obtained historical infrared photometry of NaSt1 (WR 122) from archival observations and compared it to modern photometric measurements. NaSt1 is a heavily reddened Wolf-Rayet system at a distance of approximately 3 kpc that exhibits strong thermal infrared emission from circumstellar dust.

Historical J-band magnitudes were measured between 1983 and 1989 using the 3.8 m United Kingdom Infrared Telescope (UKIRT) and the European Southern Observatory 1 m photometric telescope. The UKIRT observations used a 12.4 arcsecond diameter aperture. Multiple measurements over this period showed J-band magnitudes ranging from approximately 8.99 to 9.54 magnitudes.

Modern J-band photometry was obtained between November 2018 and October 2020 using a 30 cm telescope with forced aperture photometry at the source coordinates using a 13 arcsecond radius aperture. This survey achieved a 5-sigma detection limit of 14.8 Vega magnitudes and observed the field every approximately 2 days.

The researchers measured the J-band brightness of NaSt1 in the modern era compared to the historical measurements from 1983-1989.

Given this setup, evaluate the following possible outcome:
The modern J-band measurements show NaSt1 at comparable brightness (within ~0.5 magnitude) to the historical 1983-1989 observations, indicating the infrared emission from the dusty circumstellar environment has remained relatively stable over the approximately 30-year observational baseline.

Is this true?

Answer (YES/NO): NO